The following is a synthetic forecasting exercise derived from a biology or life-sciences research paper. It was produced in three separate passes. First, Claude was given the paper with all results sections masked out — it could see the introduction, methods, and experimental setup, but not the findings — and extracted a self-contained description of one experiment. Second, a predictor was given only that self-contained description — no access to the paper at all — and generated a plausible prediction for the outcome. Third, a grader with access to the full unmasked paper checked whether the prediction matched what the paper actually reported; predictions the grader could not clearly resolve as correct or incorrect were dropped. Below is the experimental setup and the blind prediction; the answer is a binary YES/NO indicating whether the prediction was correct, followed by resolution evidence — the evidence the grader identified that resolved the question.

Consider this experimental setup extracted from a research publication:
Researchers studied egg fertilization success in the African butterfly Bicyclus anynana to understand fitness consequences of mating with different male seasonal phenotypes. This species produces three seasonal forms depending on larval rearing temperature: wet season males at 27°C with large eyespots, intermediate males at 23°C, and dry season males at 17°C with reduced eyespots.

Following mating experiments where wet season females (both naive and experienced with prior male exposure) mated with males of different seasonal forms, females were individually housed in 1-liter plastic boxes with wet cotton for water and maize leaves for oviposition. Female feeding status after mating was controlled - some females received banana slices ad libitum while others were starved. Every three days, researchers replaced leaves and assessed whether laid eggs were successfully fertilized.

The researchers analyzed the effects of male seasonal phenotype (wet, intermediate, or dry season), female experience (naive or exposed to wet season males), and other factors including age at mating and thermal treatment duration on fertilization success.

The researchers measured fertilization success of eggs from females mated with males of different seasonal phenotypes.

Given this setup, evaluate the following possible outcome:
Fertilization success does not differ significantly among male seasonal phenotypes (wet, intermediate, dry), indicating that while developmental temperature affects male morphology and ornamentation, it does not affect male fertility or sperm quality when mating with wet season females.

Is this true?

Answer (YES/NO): NO